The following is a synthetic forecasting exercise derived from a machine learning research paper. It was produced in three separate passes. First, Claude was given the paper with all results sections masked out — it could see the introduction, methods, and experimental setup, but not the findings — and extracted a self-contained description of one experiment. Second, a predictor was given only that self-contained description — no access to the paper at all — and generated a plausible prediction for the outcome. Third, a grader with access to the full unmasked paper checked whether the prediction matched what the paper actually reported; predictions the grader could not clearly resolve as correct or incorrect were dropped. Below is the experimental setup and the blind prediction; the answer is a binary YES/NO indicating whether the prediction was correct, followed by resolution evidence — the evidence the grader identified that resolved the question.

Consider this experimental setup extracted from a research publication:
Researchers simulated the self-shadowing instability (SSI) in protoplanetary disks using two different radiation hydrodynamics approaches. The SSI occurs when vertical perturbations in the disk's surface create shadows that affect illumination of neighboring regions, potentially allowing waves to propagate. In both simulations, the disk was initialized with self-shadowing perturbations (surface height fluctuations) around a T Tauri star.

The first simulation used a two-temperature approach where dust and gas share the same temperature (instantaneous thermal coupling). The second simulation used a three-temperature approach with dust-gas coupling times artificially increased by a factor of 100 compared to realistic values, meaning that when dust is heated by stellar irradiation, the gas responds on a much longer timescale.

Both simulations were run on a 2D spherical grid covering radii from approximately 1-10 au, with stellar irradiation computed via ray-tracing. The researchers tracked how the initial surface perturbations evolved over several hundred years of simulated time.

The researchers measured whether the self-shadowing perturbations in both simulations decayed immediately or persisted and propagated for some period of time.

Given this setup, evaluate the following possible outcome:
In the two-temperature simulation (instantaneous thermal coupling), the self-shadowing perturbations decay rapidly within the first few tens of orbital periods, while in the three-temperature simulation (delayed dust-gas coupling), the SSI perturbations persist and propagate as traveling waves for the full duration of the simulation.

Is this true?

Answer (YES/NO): NO